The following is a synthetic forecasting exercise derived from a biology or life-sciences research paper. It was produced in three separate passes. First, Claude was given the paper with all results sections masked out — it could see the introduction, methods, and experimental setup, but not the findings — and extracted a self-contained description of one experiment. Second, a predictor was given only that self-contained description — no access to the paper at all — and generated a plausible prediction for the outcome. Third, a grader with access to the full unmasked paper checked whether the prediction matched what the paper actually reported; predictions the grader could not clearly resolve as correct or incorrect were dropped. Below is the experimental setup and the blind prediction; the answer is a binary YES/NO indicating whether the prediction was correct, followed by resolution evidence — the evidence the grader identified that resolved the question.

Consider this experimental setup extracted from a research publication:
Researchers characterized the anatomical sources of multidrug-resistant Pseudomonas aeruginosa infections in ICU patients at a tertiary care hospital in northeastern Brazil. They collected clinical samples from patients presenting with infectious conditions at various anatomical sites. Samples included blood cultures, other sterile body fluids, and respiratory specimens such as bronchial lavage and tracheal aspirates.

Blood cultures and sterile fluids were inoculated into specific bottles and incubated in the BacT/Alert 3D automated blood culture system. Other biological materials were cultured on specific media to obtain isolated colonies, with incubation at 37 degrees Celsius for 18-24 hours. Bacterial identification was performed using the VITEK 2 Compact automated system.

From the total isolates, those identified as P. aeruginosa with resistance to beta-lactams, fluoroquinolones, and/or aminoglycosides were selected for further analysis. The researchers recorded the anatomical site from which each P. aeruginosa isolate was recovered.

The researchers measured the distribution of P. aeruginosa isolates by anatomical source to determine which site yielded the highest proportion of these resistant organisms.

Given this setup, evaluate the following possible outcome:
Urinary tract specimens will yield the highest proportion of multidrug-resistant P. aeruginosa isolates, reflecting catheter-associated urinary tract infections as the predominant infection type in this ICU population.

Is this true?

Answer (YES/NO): NO